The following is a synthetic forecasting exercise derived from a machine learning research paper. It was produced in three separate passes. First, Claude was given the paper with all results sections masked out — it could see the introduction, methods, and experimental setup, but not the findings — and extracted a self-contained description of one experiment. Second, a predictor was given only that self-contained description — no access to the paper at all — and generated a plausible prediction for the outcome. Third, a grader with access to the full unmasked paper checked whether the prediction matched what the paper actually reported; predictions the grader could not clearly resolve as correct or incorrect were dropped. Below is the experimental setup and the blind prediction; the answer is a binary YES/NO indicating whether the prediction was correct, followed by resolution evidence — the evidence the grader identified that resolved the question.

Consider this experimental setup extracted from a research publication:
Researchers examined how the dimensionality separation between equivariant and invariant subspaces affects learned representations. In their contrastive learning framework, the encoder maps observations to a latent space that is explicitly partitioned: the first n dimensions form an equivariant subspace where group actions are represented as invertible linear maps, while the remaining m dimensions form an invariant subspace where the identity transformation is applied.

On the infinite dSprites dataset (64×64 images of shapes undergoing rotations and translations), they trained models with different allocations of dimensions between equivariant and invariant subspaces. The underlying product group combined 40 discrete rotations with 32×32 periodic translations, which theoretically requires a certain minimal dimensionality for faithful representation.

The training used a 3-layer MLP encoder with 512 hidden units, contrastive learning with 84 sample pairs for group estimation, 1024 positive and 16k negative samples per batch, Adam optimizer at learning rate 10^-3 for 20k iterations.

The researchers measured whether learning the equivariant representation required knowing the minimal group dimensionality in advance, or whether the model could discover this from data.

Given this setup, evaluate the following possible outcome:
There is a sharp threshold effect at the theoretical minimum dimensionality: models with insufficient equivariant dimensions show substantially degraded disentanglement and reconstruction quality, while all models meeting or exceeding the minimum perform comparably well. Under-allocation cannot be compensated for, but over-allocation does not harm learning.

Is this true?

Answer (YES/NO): NO